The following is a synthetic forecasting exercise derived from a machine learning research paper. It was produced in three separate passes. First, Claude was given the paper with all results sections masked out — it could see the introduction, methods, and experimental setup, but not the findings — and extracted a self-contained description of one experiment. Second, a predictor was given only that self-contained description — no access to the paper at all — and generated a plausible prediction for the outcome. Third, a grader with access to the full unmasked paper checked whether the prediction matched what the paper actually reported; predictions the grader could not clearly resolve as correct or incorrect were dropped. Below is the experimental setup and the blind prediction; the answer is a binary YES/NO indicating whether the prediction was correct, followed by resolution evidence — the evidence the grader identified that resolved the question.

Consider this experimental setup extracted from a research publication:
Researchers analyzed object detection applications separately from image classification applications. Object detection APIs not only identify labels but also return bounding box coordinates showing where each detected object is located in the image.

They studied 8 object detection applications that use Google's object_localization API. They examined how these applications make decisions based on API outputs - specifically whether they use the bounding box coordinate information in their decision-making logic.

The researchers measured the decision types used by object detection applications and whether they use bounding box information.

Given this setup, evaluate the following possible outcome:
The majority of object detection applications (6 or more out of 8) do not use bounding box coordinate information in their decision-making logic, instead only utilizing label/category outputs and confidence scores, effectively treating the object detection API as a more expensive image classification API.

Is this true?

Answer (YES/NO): YES